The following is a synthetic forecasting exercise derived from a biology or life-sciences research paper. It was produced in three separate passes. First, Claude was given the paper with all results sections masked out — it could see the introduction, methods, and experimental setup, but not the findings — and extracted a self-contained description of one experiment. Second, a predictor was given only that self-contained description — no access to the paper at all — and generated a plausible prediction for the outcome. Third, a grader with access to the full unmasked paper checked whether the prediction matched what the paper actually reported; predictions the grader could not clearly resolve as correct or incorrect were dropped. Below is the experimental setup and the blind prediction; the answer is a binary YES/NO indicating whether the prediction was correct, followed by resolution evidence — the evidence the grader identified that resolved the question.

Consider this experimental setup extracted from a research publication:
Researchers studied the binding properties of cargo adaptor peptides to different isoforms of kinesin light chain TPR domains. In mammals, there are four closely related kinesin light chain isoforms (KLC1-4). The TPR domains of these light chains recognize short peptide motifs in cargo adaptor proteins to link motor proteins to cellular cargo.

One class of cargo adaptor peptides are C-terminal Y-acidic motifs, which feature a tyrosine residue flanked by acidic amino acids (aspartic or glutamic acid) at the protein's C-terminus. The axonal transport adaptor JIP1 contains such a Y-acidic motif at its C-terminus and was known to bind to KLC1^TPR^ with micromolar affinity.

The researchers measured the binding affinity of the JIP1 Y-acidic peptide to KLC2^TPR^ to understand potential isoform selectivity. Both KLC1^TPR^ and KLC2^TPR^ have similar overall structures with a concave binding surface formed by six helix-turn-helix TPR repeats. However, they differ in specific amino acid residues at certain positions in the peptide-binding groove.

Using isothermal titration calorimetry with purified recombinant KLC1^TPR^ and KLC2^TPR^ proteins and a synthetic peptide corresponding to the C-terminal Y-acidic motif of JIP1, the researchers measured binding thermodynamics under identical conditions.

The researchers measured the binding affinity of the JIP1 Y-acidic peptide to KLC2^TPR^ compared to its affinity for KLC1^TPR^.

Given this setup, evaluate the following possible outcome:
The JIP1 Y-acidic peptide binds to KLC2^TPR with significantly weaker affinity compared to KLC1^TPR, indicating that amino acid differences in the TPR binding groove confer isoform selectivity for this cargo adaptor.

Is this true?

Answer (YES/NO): YES